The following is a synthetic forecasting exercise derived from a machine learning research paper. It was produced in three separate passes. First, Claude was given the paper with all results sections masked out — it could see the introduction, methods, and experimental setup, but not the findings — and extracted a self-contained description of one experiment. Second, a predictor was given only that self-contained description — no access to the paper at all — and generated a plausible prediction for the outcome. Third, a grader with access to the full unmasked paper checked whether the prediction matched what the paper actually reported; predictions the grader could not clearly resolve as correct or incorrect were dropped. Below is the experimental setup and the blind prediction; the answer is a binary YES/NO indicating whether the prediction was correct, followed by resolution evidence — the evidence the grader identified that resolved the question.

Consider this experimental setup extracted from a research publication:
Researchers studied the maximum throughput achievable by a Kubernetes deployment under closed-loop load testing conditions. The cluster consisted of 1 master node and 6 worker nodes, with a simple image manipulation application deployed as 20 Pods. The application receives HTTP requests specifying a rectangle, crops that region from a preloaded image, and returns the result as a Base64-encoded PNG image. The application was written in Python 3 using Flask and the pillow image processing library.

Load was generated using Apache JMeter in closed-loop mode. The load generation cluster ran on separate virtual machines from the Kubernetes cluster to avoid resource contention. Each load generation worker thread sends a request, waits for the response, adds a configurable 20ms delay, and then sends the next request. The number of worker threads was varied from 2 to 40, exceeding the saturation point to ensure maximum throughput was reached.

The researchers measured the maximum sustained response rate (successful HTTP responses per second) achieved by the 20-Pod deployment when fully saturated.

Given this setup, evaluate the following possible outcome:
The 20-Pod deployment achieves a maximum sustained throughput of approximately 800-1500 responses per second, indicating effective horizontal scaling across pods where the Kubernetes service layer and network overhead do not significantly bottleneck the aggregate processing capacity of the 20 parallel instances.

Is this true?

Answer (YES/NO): NO